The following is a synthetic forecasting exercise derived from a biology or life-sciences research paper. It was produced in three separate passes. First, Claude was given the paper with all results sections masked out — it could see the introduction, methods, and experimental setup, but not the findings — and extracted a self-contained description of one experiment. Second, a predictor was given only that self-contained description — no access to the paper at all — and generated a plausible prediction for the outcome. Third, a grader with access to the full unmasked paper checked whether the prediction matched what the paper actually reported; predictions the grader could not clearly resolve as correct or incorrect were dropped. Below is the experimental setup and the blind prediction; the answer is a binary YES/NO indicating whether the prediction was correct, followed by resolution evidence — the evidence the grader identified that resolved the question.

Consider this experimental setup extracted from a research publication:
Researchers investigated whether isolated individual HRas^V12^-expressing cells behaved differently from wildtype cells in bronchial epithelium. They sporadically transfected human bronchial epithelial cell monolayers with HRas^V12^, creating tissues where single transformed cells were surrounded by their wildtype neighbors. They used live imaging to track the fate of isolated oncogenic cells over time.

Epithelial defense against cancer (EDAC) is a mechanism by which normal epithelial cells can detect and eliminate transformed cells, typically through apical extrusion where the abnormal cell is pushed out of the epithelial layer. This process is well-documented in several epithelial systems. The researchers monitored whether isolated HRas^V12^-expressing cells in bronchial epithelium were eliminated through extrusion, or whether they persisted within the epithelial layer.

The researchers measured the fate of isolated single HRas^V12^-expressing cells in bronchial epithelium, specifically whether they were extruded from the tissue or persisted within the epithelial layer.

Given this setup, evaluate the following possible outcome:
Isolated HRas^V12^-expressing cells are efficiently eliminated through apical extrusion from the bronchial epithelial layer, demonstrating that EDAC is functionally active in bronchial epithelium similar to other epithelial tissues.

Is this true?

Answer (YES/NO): NO